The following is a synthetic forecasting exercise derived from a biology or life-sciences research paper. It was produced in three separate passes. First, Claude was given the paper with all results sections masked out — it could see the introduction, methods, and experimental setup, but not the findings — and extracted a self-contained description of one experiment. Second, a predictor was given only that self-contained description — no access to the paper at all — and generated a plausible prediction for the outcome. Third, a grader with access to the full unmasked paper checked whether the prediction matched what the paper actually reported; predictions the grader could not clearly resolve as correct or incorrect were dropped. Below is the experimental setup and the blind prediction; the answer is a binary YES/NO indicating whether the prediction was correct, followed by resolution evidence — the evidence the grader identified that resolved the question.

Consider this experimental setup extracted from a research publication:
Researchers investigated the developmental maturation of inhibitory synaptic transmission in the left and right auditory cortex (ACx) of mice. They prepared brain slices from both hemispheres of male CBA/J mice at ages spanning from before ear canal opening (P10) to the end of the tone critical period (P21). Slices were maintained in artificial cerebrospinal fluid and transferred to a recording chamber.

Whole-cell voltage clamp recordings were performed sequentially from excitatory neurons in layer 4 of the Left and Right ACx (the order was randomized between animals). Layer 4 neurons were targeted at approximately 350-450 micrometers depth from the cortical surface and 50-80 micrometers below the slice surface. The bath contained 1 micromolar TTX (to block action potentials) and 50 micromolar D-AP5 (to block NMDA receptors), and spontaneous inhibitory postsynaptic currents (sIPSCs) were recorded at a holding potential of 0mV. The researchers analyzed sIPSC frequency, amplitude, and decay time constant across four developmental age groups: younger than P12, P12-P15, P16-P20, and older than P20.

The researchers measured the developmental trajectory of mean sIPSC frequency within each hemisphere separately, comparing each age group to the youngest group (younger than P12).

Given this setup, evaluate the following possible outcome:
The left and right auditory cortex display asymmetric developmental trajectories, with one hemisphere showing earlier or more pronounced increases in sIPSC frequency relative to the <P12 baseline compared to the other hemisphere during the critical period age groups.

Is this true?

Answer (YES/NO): YES